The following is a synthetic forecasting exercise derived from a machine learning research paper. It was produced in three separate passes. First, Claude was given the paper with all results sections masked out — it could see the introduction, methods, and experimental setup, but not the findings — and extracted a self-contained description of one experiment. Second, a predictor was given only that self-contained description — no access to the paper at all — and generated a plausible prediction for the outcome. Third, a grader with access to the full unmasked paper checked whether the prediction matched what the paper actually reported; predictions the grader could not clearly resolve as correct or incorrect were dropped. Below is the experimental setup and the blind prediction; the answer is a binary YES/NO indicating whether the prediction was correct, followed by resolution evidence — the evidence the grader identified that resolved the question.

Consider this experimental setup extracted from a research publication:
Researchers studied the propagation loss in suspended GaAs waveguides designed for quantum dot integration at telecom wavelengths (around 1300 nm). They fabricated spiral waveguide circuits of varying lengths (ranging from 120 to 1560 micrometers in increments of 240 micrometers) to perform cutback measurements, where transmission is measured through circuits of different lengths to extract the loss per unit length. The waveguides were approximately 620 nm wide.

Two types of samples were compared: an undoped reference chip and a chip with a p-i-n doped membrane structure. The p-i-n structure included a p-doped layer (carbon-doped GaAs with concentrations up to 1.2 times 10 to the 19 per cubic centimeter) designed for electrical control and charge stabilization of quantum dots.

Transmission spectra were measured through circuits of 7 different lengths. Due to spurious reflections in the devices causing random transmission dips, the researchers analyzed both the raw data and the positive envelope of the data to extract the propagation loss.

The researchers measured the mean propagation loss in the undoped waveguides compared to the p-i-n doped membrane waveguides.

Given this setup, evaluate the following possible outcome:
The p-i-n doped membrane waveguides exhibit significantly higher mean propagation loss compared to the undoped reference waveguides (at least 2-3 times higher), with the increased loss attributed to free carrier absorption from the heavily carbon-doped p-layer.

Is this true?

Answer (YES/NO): YES